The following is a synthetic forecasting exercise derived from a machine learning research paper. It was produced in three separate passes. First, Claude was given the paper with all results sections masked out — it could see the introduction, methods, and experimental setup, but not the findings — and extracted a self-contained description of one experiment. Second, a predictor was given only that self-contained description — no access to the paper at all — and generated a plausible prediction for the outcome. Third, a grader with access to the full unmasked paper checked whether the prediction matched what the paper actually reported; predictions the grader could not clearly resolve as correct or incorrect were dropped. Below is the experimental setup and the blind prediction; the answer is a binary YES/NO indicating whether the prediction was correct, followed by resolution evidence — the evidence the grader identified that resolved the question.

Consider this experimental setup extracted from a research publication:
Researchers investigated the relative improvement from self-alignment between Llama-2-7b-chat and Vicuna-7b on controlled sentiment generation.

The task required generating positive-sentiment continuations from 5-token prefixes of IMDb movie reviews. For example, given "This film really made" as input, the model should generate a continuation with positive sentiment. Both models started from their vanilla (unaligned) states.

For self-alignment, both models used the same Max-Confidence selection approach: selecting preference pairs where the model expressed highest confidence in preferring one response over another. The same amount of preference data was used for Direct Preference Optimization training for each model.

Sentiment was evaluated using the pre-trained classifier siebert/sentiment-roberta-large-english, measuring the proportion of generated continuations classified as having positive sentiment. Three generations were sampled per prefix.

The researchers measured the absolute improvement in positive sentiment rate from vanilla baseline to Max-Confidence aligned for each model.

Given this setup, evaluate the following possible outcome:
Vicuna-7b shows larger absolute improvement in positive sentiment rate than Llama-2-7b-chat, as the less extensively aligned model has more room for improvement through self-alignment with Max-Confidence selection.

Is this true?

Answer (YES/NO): NO